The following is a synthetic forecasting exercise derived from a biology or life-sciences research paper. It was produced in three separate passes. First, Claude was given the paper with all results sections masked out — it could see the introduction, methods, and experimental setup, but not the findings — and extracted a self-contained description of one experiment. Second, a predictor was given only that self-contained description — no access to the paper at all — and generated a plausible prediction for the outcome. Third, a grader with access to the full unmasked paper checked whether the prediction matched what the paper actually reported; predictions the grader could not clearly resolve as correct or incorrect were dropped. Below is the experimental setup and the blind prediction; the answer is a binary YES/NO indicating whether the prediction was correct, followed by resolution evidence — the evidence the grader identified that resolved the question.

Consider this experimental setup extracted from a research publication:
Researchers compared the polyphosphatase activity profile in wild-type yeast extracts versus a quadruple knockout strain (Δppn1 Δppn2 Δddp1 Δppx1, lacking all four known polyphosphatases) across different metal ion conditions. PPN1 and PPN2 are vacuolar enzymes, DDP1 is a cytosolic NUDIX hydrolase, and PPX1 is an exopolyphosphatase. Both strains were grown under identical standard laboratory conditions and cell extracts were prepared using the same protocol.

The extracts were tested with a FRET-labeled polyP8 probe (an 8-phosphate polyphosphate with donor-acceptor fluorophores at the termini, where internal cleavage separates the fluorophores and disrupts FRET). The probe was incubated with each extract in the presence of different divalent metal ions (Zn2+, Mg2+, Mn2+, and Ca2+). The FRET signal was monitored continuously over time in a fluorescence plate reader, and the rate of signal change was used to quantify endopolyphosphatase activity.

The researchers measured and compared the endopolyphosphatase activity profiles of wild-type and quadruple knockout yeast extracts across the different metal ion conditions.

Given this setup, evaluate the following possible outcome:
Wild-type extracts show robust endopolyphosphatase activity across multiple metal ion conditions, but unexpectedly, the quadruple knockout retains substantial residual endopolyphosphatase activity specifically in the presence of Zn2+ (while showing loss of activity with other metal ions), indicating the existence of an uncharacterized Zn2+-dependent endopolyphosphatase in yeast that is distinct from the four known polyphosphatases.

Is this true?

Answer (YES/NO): NO